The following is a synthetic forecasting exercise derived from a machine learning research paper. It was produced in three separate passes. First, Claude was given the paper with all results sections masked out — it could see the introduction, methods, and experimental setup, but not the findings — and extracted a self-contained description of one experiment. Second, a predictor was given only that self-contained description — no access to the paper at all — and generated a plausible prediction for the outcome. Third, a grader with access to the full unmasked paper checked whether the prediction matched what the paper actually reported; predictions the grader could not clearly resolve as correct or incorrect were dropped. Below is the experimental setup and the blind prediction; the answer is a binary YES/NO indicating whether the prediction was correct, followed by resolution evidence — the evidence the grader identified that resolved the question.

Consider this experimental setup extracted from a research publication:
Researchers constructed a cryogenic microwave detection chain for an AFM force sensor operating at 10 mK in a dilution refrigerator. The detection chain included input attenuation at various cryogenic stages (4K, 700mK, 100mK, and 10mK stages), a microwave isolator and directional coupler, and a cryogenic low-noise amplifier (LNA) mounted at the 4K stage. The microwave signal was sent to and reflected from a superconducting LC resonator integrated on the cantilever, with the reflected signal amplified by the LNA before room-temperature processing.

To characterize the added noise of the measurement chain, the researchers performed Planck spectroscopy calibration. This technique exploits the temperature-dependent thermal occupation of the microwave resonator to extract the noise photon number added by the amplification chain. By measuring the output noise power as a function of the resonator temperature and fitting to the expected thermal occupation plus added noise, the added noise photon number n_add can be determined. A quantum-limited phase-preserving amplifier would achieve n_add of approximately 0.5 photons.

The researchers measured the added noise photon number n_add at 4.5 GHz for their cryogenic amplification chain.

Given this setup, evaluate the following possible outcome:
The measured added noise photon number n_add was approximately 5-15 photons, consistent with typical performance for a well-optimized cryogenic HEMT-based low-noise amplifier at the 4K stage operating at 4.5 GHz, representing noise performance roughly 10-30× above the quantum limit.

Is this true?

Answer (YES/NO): YES